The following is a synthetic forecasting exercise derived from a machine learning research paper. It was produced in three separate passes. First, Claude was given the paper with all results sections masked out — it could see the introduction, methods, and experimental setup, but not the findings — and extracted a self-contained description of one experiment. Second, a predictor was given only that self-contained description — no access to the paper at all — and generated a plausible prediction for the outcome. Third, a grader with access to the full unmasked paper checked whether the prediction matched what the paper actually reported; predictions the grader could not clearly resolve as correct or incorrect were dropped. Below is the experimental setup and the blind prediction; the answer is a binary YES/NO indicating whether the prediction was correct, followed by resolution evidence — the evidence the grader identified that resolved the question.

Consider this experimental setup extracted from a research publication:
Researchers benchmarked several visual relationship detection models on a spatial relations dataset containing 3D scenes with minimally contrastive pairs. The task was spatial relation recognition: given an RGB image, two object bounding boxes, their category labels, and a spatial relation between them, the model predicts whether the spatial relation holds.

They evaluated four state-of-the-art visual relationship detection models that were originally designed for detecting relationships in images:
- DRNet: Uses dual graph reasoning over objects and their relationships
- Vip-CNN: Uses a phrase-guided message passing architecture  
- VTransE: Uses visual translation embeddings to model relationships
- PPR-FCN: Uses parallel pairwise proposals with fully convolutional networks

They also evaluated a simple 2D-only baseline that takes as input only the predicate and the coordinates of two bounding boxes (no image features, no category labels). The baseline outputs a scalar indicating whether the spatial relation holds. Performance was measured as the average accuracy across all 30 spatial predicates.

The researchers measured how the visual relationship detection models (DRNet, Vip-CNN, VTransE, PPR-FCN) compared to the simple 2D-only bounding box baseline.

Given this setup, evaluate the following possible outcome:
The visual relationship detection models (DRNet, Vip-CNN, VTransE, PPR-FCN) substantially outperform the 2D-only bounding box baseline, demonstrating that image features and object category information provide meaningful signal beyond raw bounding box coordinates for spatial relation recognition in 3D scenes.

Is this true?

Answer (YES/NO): NO